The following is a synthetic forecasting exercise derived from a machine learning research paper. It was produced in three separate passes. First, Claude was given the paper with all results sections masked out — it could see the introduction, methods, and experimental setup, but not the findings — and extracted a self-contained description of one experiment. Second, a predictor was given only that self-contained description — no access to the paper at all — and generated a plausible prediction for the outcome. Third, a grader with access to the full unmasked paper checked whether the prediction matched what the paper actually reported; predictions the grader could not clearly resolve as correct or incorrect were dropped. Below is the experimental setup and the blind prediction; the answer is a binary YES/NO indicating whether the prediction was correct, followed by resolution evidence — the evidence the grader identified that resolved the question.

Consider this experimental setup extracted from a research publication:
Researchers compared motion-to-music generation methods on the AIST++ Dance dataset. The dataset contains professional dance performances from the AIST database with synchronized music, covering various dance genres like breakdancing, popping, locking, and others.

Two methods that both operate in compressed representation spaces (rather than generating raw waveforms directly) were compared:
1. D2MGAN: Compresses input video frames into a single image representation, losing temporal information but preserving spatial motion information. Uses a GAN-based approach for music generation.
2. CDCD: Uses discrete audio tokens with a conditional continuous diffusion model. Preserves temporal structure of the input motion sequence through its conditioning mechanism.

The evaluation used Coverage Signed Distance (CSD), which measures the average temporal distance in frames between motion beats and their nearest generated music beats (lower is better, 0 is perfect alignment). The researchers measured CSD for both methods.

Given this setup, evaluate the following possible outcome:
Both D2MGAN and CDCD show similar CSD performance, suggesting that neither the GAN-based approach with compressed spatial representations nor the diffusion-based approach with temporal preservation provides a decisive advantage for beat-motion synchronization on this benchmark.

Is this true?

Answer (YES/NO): YES